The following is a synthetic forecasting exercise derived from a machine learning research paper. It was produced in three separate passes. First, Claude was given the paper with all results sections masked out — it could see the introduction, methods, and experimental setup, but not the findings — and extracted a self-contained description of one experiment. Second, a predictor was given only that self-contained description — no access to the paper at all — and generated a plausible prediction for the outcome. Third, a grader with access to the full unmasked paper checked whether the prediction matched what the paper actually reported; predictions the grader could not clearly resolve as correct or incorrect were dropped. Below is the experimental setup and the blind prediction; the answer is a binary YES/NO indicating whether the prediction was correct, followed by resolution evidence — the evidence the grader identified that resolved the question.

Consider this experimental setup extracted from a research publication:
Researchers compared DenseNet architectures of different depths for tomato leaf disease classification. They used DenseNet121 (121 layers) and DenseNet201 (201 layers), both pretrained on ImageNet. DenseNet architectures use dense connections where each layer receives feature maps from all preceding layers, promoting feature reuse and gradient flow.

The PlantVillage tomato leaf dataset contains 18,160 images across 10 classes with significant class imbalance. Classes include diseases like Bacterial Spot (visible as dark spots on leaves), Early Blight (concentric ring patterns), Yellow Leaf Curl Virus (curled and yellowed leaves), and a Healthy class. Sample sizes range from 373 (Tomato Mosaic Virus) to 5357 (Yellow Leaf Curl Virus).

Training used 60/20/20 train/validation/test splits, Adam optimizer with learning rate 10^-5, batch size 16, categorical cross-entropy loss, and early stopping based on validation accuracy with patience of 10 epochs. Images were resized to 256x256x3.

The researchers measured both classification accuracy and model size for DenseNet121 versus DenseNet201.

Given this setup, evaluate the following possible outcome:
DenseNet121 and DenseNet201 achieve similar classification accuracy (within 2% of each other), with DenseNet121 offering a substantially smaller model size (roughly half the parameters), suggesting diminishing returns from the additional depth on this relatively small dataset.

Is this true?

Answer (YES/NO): NO